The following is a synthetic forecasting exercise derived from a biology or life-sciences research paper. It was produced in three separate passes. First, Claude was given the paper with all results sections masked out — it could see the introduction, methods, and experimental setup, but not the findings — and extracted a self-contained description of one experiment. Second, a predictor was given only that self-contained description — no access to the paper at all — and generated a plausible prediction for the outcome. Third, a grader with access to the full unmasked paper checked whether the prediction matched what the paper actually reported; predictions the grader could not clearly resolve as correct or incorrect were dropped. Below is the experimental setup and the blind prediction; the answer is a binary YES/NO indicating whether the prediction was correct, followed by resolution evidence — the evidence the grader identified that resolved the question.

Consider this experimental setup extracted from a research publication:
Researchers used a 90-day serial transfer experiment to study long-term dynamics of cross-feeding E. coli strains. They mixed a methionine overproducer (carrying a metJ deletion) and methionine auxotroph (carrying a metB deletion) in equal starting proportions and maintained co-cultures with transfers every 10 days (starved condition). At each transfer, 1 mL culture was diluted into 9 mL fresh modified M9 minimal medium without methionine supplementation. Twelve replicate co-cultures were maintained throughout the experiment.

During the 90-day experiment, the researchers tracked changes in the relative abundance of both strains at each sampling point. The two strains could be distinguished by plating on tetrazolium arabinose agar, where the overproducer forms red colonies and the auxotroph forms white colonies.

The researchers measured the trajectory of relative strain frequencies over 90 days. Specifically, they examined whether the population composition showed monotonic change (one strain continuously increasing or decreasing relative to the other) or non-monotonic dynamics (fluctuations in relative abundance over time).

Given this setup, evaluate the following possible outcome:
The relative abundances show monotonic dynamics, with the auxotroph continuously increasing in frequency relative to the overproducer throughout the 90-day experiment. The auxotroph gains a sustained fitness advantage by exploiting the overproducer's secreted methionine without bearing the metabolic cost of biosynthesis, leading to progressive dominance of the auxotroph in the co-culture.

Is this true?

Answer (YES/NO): NO